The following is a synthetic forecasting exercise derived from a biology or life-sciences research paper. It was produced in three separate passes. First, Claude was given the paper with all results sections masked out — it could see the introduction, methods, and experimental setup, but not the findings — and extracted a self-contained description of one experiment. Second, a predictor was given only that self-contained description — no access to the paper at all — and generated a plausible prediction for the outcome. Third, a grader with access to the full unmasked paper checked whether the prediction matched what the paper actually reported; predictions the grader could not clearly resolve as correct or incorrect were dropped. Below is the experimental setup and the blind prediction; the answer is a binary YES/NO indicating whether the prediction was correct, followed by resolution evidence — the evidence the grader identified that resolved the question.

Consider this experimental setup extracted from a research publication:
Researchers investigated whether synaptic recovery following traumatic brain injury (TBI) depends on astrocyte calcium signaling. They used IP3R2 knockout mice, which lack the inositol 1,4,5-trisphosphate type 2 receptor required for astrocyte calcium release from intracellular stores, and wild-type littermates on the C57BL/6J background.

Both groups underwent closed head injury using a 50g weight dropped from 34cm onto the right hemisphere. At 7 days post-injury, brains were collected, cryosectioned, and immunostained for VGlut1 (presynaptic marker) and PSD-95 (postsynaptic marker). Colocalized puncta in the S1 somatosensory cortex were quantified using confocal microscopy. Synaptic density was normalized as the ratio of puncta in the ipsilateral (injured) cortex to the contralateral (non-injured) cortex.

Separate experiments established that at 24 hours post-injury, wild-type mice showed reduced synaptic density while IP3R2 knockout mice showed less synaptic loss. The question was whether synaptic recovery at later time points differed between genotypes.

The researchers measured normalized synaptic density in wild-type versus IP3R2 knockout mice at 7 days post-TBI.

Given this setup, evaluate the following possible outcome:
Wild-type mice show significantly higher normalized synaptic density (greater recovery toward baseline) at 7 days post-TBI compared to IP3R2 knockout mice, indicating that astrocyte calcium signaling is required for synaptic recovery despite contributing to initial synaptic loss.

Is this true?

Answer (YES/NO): YES